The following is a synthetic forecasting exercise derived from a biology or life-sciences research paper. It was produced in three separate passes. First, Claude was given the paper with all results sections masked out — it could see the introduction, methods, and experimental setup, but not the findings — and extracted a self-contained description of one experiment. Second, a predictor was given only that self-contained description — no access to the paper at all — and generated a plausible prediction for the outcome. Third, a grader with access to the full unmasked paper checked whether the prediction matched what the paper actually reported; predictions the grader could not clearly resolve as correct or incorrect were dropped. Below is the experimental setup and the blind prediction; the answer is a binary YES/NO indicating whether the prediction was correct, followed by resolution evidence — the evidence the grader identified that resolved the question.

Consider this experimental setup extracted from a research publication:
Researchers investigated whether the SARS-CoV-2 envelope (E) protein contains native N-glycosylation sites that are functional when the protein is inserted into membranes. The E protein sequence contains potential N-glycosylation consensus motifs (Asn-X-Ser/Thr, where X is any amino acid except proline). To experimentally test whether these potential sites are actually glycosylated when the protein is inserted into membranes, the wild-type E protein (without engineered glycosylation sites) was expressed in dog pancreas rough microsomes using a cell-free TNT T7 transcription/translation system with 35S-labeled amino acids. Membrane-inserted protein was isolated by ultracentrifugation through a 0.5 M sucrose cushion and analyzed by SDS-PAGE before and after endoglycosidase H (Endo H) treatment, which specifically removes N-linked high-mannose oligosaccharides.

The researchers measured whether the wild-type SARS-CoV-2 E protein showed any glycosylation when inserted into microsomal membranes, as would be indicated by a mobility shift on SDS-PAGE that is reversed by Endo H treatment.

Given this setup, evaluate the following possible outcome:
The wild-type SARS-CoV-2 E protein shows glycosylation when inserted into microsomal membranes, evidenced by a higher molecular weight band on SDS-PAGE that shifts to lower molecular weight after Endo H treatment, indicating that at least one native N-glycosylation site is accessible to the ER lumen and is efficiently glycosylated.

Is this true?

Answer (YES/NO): NO